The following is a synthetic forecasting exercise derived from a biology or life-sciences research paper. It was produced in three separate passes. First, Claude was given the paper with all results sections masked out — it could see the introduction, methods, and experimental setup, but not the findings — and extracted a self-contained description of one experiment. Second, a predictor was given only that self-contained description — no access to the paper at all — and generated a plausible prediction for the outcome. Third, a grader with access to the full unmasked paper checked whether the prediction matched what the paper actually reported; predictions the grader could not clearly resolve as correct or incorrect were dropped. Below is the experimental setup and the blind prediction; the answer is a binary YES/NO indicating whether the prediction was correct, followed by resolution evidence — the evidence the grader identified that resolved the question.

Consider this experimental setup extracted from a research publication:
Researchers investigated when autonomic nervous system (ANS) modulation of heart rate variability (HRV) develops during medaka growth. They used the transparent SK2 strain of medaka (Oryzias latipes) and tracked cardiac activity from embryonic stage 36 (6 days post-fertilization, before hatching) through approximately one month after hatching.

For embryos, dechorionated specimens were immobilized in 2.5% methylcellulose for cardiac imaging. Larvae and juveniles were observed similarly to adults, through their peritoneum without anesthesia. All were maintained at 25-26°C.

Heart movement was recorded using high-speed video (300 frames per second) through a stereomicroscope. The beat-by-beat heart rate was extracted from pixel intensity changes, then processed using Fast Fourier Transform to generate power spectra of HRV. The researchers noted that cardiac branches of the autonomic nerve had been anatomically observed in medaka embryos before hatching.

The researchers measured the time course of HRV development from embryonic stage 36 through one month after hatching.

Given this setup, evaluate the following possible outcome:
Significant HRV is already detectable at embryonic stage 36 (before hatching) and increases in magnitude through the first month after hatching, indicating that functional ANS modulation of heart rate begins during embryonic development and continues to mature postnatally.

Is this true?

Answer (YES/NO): NO